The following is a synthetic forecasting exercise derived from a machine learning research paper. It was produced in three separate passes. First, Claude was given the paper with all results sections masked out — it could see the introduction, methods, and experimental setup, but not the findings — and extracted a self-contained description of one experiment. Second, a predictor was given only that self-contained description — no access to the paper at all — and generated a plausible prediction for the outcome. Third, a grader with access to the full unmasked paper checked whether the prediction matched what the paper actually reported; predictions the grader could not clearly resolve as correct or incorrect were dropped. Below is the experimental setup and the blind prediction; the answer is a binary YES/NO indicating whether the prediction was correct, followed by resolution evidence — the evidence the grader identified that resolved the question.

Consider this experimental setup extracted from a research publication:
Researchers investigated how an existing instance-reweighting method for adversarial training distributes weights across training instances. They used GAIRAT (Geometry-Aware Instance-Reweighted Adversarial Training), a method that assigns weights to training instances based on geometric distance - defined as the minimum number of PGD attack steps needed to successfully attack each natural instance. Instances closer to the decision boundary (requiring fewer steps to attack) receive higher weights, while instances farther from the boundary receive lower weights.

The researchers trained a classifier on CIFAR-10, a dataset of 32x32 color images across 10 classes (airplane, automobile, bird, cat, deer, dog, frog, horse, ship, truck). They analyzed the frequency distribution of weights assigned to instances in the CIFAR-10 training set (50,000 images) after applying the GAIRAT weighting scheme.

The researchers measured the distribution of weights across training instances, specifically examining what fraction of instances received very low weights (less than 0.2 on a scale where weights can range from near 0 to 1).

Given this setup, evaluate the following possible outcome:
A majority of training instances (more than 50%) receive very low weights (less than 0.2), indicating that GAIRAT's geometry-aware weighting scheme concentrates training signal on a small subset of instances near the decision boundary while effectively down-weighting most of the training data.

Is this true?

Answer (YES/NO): YES